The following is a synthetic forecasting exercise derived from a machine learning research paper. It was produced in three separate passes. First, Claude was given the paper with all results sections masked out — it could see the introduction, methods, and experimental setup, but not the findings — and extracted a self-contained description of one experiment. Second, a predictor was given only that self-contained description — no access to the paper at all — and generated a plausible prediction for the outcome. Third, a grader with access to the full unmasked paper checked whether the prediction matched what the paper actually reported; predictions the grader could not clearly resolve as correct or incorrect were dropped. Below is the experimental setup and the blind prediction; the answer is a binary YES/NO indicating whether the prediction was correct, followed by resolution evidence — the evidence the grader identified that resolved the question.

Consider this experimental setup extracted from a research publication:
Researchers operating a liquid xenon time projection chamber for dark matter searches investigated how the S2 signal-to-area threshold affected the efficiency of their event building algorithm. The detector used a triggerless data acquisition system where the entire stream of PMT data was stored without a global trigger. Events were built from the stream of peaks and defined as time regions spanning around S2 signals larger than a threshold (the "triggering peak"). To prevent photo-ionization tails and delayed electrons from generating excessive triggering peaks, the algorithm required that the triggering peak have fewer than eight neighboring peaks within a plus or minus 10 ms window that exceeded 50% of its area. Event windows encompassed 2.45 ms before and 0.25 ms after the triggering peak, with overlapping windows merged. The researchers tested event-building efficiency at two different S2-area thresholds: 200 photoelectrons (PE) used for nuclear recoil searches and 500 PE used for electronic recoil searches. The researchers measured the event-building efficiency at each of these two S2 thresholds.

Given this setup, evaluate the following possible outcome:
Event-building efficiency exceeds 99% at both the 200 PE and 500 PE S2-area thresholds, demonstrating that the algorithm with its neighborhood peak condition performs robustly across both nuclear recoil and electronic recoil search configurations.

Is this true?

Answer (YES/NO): NO